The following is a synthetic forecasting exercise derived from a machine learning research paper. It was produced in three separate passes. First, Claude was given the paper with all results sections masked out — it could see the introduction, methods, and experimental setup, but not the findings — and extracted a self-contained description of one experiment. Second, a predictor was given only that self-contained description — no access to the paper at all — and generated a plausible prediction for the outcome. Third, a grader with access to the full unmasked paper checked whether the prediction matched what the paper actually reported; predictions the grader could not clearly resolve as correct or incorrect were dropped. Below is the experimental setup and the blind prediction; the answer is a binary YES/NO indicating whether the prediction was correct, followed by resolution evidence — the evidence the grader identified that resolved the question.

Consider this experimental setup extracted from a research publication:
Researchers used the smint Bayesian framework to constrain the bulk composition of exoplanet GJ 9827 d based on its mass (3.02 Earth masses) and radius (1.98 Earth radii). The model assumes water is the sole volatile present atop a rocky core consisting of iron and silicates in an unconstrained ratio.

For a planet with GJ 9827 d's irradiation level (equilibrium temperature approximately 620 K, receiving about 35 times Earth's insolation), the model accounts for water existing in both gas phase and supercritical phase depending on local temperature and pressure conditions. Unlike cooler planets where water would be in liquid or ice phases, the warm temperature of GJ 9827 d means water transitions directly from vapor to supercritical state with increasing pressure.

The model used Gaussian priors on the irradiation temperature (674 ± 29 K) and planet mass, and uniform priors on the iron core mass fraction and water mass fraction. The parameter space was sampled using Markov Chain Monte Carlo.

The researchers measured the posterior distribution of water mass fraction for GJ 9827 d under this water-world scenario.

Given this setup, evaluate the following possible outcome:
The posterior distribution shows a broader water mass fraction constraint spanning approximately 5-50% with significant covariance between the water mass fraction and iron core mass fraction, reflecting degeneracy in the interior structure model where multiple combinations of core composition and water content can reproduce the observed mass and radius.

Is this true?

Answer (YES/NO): NO